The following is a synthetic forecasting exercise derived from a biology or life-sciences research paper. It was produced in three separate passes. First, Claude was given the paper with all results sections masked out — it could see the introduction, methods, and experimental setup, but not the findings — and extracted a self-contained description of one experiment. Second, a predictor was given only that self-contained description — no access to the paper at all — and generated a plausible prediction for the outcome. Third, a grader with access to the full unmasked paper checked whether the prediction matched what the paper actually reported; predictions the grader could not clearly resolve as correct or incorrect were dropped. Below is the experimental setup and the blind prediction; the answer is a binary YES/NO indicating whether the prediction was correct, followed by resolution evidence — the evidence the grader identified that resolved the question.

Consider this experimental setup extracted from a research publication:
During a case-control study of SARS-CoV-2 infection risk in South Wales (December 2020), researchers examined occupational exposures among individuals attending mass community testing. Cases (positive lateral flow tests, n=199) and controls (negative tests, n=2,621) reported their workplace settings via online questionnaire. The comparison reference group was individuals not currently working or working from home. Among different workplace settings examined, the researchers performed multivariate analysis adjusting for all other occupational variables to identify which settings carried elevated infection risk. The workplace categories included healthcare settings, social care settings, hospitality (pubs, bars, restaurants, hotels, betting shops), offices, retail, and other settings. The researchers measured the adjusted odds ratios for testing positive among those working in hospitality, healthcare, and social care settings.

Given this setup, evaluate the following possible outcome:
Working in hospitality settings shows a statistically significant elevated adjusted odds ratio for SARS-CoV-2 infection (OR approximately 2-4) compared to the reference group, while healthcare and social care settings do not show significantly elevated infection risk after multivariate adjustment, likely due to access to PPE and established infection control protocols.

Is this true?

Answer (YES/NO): NO